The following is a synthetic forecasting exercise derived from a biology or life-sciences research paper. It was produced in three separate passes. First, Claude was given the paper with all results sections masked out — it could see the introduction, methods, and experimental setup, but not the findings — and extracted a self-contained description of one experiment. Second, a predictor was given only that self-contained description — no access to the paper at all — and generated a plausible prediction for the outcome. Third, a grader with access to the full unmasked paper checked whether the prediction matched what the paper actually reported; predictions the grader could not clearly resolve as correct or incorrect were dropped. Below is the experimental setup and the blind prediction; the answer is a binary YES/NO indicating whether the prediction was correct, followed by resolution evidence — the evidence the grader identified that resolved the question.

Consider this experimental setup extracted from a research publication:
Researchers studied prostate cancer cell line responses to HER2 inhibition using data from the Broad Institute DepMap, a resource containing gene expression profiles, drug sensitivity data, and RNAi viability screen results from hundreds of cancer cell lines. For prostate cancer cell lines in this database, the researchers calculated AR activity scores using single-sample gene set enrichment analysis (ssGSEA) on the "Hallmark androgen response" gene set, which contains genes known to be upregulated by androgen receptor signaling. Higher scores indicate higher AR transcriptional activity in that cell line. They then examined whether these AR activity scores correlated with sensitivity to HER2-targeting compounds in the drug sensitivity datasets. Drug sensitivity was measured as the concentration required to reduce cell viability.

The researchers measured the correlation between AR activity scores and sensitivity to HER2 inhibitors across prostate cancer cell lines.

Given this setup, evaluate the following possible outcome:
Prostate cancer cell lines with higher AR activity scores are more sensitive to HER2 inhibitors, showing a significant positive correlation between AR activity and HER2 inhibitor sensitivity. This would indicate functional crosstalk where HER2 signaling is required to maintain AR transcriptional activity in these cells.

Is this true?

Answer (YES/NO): NO